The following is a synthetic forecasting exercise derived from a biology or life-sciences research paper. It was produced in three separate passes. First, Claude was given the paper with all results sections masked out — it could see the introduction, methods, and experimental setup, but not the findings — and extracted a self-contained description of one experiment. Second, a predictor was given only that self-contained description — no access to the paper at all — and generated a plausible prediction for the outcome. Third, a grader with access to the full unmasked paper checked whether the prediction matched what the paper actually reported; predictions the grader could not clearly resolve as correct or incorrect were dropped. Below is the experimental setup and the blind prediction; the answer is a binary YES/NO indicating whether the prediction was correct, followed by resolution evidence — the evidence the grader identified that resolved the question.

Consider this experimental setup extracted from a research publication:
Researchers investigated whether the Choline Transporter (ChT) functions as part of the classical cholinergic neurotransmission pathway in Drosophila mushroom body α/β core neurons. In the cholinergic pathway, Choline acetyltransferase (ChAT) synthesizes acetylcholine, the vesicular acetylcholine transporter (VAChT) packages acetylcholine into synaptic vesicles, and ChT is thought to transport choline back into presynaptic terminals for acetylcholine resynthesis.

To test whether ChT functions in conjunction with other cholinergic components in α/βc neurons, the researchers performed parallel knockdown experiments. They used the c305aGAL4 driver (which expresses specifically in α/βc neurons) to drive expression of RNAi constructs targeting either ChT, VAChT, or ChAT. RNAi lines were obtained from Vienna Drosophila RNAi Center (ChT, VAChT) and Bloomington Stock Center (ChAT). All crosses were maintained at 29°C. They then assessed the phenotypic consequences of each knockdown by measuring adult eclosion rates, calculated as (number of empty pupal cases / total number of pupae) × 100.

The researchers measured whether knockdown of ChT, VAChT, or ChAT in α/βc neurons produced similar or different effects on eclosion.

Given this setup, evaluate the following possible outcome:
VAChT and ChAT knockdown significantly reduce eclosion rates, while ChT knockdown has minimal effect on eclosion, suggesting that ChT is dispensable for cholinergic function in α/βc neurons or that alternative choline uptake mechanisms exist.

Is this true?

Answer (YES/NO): NO